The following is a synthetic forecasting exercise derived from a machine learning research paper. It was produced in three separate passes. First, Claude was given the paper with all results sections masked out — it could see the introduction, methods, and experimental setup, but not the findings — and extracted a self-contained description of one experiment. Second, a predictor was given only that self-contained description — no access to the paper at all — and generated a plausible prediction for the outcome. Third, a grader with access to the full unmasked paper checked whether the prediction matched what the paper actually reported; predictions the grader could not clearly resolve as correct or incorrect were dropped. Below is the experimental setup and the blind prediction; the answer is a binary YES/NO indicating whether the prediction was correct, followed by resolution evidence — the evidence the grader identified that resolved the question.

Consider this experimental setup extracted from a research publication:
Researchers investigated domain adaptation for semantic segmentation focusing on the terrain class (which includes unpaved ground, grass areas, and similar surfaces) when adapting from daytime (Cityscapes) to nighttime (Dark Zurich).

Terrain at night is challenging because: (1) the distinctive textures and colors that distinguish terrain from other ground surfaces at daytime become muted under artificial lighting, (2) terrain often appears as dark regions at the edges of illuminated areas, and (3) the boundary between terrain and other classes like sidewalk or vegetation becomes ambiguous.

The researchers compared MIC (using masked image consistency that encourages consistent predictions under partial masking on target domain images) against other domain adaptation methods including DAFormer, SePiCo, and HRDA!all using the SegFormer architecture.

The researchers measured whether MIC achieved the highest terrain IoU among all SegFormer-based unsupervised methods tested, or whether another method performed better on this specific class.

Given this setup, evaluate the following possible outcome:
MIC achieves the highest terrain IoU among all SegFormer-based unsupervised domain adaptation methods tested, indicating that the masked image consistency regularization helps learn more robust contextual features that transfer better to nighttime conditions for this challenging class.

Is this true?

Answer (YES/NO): YES